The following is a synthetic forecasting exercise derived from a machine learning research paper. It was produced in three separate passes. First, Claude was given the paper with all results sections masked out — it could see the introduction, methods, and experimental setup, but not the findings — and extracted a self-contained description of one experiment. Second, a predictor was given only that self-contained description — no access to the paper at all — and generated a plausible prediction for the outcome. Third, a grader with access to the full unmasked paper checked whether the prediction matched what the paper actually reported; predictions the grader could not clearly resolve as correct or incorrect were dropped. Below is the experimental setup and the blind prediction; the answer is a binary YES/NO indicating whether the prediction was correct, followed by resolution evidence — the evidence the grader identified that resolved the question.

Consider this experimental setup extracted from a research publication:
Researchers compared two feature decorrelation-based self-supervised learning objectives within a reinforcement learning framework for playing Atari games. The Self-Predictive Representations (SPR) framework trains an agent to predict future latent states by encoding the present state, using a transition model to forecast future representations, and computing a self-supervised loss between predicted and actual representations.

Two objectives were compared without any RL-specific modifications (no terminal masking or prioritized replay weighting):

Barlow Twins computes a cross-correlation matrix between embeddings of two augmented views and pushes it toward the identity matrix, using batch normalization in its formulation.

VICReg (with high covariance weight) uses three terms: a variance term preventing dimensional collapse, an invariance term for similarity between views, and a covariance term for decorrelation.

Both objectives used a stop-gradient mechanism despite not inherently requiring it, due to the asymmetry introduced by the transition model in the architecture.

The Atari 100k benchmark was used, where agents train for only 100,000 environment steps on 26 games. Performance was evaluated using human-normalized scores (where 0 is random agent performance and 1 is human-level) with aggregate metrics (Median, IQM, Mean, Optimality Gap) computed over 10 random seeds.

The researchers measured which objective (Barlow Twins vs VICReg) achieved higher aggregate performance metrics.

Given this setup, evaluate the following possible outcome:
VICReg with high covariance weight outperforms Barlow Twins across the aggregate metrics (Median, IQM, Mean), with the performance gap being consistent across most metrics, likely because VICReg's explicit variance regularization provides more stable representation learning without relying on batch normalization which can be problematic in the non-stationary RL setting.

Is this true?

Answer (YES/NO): NO